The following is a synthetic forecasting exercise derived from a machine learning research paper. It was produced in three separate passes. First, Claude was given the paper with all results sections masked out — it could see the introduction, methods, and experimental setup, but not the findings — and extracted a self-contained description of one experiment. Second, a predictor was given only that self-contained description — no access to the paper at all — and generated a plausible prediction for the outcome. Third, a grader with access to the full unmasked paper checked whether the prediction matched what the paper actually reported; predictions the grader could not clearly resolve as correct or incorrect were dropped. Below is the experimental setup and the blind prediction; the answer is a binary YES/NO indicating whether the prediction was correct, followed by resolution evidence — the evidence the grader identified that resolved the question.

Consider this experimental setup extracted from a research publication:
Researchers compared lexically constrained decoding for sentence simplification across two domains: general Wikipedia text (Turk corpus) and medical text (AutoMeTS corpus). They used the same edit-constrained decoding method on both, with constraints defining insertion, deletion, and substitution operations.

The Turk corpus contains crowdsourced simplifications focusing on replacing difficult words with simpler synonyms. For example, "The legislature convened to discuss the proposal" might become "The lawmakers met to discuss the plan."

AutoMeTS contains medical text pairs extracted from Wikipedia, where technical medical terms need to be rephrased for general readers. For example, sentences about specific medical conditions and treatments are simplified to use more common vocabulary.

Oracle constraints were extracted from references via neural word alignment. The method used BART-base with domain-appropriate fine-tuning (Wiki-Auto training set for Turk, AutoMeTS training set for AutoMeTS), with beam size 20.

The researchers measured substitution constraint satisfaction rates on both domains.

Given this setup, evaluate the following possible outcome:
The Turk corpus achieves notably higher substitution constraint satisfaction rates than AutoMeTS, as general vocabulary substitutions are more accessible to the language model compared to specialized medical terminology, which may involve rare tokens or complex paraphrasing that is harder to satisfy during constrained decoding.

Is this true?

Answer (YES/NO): YES